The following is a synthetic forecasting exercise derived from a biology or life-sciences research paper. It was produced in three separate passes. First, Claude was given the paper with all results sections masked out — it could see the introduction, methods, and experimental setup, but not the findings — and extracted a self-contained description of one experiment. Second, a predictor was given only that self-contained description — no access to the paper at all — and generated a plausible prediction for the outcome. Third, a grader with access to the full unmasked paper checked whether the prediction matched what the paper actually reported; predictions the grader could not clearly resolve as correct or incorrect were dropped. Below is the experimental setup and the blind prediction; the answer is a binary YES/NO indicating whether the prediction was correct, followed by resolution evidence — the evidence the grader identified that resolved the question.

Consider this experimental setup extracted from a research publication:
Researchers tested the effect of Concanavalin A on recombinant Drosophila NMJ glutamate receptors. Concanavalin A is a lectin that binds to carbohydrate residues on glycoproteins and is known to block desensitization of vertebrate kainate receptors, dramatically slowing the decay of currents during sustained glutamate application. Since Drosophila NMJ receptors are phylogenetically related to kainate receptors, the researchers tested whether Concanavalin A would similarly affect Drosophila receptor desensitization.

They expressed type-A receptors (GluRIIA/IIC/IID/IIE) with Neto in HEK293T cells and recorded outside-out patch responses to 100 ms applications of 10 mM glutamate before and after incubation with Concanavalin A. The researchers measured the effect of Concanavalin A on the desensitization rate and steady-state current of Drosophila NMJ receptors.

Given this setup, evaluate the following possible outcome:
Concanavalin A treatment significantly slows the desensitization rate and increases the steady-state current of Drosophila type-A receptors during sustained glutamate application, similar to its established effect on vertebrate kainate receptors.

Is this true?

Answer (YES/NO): YES